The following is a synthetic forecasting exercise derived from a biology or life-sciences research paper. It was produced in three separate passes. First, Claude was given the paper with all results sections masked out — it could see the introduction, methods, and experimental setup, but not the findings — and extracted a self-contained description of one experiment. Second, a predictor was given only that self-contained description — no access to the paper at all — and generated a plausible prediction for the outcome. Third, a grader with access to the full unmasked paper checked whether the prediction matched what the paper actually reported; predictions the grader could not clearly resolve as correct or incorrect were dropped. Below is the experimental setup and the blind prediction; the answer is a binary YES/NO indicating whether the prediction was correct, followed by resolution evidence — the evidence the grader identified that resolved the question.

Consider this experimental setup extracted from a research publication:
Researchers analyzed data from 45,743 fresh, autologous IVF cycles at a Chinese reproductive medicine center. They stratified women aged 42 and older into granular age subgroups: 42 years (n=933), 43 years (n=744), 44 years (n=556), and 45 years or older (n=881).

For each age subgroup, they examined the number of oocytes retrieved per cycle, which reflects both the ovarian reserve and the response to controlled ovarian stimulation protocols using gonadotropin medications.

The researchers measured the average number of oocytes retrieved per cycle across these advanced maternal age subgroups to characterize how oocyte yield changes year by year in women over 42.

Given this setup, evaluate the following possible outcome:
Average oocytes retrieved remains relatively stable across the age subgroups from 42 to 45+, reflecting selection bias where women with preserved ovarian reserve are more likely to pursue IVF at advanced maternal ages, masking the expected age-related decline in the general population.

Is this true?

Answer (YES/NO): NO